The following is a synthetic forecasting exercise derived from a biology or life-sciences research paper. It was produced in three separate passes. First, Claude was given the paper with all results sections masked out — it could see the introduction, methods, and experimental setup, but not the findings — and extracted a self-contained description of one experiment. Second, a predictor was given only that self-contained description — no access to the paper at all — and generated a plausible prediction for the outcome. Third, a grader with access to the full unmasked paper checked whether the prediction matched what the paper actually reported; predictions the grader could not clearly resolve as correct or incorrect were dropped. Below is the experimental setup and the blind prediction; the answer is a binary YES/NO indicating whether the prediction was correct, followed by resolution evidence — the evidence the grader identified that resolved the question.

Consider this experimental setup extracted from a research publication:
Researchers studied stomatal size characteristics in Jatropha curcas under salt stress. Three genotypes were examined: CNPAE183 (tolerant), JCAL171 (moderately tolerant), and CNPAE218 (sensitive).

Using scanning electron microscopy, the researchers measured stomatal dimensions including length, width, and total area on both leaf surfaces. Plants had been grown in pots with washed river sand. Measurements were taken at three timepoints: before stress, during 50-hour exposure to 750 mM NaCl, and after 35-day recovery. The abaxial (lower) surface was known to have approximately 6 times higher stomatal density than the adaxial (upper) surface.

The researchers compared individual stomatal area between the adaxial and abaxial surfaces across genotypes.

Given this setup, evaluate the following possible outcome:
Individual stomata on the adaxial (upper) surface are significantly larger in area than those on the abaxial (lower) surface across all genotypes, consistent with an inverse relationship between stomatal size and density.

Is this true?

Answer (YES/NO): NO